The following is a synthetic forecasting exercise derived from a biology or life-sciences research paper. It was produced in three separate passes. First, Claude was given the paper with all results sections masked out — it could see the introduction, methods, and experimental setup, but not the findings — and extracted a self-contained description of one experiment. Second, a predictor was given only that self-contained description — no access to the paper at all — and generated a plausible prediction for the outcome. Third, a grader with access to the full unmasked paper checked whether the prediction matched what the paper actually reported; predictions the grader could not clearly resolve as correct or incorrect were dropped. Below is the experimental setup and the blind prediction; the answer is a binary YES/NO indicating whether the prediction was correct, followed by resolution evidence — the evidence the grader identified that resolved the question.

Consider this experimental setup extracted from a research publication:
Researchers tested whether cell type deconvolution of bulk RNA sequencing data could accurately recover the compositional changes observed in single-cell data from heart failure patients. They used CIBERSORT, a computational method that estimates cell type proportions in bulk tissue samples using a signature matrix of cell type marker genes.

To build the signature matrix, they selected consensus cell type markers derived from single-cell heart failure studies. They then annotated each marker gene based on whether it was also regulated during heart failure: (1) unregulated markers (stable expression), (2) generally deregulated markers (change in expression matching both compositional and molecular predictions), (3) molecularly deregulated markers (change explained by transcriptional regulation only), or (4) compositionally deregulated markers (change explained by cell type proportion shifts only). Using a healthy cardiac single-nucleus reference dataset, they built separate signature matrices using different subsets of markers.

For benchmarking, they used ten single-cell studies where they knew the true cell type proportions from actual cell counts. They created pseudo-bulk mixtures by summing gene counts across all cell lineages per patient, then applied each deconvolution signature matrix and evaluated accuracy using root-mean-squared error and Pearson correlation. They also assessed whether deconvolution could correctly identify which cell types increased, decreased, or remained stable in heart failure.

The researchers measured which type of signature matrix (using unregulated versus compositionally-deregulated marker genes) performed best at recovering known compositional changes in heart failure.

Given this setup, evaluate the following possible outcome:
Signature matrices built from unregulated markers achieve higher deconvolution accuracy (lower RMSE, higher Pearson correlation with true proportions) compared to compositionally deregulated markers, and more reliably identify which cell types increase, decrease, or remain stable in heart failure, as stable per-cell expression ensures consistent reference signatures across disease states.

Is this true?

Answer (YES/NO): NO